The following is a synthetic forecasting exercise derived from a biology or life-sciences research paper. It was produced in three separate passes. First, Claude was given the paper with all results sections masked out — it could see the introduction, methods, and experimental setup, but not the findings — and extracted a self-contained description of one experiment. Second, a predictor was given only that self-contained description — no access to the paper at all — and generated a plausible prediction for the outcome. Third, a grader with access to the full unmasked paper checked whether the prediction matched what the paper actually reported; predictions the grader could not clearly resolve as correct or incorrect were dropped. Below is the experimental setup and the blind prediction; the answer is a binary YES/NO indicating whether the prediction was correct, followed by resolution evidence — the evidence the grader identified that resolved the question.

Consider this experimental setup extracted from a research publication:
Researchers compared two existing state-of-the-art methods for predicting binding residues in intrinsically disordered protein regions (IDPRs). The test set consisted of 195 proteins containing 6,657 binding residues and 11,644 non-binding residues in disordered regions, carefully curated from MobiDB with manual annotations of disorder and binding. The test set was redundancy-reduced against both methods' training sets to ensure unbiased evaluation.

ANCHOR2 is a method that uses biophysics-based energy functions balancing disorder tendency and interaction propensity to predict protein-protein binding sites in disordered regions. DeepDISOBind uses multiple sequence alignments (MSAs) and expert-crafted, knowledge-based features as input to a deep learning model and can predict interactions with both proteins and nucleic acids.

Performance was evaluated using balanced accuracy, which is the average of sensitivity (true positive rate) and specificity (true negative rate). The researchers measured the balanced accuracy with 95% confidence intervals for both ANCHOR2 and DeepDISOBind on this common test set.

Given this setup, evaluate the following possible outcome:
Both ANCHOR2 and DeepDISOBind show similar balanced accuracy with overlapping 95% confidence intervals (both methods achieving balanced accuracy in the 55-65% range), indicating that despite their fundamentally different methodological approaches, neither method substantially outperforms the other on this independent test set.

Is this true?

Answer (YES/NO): NO